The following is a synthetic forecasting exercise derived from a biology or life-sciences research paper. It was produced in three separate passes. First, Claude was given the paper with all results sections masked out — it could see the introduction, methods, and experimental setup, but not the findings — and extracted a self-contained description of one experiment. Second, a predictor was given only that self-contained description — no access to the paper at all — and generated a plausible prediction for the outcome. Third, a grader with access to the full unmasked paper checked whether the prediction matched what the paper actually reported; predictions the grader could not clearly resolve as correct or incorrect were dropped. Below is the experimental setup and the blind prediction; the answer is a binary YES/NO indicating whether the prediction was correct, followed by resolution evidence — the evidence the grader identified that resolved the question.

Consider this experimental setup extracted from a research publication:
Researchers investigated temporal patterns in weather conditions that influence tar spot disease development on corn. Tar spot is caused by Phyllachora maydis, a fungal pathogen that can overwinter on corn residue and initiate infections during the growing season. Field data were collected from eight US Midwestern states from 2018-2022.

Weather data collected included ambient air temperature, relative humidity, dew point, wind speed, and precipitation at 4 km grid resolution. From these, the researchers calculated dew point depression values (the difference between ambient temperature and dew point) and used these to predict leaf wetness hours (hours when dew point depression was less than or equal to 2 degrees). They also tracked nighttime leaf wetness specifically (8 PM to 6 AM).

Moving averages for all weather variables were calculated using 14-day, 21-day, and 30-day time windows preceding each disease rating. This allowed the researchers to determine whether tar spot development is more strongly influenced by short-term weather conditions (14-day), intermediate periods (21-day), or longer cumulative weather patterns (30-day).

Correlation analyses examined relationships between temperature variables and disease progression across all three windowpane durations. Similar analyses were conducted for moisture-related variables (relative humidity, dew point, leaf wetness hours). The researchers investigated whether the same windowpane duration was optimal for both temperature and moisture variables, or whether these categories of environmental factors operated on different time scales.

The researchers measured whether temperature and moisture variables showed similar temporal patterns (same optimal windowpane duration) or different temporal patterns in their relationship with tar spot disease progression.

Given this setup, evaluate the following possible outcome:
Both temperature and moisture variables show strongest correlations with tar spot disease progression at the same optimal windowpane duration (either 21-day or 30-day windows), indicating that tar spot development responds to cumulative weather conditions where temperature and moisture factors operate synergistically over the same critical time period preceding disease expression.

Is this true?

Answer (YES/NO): NO